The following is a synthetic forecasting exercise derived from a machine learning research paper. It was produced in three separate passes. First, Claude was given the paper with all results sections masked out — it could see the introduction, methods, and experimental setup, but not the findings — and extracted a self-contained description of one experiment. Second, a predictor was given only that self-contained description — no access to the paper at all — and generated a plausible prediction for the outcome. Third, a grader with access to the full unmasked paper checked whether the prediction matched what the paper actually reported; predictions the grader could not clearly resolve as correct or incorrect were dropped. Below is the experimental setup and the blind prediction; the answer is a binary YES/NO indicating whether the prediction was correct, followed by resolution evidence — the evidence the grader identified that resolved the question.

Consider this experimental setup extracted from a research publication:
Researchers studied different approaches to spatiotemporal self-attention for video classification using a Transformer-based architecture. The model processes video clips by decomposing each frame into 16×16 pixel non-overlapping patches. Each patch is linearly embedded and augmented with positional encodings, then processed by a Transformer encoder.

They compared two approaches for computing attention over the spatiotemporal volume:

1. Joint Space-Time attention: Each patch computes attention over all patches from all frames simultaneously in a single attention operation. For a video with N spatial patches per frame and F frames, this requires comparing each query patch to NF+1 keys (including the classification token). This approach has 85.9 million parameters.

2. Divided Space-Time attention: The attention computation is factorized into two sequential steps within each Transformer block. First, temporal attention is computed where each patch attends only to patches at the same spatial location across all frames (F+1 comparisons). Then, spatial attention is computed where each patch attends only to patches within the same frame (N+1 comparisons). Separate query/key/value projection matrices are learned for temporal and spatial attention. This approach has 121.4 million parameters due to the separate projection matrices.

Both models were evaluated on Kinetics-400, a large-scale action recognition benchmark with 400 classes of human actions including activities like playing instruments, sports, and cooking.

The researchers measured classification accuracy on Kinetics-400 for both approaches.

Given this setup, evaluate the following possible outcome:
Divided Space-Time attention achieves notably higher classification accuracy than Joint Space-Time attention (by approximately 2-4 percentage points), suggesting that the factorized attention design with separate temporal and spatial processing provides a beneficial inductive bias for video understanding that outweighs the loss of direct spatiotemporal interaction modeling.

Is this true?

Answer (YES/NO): NO